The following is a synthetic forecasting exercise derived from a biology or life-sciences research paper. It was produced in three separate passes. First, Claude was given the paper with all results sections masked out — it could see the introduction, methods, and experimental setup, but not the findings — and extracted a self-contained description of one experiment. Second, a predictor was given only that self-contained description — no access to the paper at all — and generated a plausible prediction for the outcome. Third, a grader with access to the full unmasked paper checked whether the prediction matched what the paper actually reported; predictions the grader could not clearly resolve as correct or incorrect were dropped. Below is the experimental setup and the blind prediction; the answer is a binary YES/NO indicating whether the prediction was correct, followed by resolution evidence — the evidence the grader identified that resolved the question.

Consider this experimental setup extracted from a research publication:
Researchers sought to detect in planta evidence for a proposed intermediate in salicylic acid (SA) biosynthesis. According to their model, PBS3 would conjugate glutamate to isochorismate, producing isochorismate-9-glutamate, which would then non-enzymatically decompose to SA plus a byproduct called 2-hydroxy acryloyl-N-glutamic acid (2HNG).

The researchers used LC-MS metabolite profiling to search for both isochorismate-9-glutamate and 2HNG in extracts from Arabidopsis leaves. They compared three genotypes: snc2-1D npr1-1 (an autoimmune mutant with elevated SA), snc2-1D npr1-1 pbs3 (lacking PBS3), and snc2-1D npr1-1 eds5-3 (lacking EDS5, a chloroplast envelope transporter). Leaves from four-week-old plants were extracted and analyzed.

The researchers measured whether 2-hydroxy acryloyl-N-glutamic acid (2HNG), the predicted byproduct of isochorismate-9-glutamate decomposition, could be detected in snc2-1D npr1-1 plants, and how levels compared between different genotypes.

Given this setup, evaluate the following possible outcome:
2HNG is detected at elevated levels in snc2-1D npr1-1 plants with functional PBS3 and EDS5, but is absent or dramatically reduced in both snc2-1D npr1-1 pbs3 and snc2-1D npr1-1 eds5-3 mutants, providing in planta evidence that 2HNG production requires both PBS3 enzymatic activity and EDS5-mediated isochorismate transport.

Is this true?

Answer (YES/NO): YES